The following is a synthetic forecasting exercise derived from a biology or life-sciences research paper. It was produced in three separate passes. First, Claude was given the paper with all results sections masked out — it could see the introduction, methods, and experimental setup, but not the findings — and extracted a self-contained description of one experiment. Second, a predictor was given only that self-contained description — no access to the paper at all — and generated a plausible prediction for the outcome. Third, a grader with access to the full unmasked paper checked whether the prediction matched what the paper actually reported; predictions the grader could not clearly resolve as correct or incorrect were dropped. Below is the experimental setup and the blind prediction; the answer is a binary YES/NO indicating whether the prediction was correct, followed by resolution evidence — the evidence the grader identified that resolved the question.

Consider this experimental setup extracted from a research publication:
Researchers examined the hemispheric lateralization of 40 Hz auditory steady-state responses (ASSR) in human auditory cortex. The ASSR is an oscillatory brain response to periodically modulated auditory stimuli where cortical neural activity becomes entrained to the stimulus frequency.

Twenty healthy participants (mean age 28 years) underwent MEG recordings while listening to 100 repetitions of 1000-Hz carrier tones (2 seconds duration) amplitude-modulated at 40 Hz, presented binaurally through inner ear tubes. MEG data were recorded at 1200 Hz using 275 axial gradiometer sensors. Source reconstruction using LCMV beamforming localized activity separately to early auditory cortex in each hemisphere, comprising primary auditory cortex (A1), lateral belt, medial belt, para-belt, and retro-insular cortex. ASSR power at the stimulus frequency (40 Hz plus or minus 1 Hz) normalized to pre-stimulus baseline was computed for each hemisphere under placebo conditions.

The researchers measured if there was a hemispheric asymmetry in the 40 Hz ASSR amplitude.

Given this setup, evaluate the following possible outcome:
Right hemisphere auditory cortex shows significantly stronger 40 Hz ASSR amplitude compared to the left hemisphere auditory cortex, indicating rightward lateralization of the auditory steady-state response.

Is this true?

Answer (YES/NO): YES